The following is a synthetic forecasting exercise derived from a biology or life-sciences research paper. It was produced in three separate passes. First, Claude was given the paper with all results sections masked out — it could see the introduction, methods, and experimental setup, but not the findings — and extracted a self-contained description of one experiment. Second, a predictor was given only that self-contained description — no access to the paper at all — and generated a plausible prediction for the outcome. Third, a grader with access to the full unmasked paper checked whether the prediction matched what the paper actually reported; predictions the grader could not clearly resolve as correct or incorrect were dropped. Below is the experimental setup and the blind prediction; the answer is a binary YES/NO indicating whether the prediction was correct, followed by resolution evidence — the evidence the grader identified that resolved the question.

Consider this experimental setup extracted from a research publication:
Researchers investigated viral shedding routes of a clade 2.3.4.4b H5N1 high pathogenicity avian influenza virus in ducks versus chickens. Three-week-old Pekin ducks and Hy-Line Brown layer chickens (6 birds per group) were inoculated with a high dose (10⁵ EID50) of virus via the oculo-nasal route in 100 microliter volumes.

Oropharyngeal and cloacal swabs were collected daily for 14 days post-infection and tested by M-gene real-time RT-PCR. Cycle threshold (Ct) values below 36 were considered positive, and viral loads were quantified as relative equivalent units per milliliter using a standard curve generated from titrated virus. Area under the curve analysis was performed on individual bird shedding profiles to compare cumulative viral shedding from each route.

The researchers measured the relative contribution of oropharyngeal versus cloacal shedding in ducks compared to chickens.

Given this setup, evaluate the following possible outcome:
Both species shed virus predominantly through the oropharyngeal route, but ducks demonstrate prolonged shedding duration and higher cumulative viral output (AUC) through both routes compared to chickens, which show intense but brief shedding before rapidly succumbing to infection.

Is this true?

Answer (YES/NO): YES